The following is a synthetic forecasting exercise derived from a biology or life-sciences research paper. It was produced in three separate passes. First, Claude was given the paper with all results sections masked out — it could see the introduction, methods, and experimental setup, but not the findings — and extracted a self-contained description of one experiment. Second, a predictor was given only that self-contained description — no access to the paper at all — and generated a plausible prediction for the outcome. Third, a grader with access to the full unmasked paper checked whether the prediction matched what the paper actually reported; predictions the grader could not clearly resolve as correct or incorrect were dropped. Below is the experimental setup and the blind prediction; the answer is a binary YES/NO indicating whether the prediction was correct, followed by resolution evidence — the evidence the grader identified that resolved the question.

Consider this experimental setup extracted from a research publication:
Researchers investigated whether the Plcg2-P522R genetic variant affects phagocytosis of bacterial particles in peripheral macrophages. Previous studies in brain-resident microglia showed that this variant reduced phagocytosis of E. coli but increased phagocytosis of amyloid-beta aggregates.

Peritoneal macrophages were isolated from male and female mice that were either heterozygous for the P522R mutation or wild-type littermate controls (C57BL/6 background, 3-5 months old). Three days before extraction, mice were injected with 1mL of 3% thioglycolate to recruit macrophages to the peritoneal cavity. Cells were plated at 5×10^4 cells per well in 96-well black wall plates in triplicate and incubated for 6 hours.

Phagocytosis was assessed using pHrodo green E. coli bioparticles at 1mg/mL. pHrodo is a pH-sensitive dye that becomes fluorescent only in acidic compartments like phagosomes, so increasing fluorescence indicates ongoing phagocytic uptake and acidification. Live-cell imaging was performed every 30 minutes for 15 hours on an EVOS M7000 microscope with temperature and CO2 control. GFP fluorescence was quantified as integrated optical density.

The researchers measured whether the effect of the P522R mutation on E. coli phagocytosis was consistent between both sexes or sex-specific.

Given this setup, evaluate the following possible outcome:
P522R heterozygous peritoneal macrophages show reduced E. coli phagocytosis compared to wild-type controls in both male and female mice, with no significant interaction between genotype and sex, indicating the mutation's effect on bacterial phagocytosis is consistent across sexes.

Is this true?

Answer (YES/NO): NO